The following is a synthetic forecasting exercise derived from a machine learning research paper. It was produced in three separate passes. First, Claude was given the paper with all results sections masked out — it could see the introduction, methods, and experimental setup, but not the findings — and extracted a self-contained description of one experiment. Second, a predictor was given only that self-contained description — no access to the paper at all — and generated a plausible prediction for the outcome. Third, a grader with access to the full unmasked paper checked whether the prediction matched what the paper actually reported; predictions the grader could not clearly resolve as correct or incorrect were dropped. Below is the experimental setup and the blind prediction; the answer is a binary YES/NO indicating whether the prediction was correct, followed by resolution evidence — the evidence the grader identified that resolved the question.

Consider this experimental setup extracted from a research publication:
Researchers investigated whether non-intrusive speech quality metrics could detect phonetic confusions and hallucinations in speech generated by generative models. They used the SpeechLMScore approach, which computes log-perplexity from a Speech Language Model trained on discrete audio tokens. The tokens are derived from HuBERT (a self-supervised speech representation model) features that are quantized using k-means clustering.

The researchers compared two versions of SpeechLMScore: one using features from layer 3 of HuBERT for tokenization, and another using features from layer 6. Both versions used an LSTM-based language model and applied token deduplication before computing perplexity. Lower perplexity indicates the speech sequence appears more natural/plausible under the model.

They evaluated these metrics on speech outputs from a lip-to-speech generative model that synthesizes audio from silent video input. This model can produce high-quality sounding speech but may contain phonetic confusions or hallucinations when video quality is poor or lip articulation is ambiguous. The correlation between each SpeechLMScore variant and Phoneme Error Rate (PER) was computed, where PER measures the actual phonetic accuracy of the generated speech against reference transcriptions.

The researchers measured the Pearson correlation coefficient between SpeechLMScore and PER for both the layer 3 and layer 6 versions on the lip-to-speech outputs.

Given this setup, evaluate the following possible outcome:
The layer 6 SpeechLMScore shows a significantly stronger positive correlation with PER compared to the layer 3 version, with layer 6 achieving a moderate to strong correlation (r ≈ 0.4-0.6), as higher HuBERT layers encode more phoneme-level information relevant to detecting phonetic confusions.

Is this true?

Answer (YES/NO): YES